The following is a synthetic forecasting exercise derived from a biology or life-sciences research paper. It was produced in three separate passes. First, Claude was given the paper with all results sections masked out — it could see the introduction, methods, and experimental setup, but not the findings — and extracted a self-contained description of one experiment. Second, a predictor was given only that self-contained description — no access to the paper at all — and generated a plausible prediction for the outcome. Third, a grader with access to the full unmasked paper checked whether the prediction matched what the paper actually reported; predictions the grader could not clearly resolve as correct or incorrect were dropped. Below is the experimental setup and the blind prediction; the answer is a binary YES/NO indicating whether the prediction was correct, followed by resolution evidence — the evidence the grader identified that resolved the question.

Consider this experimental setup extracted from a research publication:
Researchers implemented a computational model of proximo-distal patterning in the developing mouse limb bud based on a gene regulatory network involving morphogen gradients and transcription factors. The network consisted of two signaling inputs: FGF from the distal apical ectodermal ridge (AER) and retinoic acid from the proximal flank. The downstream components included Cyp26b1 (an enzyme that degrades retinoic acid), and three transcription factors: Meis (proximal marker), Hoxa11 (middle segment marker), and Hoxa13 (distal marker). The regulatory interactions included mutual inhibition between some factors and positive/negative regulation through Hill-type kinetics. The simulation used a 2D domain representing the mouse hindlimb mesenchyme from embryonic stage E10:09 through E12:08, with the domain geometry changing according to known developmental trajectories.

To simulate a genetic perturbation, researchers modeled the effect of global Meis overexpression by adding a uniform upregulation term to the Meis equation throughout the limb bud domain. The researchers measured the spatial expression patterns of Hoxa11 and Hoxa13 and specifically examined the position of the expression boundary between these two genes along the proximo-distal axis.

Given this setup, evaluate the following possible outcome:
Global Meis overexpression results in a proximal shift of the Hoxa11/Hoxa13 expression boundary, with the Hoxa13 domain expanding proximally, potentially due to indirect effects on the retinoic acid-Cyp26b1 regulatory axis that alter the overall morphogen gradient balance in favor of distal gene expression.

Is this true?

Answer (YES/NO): NO